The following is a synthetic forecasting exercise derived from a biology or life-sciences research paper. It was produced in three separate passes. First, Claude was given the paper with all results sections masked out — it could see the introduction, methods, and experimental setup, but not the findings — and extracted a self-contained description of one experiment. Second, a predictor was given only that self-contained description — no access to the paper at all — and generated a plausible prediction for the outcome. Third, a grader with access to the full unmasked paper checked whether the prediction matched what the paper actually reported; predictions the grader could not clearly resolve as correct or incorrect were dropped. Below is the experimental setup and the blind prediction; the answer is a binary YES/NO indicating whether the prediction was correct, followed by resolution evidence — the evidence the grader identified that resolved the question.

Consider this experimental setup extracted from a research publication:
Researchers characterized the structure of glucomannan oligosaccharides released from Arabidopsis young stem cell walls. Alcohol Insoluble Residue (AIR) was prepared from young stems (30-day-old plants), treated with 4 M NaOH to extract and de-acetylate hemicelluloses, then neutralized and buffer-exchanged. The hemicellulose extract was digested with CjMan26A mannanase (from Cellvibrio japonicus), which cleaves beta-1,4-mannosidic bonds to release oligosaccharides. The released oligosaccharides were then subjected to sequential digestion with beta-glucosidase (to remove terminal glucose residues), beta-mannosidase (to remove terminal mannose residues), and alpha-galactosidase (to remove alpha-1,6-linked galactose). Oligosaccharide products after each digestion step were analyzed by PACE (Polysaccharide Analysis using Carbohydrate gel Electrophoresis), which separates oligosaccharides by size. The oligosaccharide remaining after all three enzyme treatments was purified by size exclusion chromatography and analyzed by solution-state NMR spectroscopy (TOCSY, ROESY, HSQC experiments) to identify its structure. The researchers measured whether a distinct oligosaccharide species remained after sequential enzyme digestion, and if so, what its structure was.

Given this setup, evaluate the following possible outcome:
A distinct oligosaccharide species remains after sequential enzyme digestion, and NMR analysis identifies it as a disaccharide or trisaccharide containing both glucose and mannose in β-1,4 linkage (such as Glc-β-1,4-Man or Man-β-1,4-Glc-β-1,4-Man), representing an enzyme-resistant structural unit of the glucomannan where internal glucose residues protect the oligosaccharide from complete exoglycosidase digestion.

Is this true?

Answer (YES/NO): NO